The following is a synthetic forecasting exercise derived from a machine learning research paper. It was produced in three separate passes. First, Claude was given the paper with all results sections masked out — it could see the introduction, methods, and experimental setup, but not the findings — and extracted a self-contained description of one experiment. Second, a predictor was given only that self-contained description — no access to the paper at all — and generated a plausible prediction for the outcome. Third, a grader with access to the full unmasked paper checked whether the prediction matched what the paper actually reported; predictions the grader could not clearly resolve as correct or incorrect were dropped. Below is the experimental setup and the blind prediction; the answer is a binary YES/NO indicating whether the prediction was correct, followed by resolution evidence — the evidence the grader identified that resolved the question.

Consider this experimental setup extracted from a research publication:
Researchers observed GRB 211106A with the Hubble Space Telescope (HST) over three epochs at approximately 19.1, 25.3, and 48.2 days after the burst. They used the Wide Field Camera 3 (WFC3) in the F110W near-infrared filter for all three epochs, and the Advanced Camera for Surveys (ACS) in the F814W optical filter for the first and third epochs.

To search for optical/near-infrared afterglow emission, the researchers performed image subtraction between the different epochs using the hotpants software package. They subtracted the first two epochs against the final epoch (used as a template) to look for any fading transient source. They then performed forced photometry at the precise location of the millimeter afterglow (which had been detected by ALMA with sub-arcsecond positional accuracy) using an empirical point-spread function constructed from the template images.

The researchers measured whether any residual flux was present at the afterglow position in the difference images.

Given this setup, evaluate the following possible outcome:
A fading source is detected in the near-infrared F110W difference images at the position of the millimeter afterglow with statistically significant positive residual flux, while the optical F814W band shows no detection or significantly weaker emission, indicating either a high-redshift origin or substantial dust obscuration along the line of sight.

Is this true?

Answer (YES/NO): NO